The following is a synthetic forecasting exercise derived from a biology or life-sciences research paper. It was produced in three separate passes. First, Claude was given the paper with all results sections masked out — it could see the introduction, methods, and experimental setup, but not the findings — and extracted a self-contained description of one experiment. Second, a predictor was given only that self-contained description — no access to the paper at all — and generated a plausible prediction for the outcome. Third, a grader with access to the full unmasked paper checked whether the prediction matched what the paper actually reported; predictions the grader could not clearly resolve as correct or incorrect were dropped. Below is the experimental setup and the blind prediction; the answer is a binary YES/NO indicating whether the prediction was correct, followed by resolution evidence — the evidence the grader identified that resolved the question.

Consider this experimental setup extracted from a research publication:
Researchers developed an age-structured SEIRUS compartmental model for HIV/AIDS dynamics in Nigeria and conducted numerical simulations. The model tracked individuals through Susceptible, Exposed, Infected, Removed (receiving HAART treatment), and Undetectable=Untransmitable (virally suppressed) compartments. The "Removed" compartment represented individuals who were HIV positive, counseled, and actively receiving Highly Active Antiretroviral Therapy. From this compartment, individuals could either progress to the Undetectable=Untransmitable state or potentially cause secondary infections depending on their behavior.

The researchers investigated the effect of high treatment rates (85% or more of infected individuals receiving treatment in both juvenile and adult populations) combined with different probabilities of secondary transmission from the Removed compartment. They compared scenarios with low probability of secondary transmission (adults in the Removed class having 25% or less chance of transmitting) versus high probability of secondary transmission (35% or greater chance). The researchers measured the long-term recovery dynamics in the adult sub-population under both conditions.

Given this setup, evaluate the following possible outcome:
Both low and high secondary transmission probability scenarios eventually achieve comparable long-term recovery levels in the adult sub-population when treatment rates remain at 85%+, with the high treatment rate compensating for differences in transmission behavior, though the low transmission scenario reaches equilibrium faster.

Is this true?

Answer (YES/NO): NO